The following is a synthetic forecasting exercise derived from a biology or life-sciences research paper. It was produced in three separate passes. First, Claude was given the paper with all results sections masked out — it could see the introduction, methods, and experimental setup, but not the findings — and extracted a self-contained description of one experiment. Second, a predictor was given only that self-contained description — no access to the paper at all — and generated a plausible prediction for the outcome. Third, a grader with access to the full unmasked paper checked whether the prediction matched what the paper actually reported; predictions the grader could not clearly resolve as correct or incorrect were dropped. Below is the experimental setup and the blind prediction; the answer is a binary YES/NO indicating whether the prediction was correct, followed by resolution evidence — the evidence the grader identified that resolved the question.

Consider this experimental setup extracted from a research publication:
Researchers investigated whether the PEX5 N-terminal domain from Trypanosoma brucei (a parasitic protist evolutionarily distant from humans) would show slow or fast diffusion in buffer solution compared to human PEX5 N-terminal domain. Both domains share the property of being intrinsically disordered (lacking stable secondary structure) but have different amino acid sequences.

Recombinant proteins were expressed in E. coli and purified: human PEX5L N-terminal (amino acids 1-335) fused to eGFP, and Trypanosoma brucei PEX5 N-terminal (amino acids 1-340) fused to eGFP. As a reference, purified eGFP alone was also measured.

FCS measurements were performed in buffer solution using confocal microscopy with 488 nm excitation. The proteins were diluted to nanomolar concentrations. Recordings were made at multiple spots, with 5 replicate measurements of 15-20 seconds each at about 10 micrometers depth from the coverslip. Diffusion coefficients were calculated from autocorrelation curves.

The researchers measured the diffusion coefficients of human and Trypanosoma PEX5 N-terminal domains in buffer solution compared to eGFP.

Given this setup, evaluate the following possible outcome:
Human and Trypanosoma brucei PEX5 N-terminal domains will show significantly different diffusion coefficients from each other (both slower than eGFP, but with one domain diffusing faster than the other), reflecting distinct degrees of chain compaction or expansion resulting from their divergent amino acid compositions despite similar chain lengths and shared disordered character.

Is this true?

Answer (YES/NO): NO